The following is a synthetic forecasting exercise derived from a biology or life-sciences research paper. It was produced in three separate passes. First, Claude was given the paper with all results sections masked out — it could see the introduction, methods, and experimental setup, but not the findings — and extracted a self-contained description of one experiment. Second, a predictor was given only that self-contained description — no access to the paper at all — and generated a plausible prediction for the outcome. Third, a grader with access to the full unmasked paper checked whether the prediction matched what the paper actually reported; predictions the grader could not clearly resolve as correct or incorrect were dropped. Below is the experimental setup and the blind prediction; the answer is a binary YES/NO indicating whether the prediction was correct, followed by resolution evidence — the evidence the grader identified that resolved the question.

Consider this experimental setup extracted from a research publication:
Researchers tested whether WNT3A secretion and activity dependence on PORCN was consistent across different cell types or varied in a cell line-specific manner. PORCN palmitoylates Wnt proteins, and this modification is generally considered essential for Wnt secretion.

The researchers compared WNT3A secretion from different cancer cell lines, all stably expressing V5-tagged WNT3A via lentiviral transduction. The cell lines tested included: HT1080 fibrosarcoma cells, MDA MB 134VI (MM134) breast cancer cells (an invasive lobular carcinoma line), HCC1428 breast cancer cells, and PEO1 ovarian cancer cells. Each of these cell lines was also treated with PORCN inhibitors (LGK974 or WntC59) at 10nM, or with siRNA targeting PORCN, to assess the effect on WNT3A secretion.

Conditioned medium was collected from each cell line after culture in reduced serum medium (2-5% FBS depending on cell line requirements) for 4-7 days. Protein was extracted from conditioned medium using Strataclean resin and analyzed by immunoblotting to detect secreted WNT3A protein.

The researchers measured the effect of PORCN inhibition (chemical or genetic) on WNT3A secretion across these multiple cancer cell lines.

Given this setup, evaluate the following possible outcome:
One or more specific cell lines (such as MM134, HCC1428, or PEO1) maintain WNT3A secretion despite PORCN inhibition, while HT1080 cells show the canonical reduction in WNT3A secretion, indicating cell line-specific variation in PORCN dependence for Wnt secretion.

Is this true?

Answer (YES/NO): YES